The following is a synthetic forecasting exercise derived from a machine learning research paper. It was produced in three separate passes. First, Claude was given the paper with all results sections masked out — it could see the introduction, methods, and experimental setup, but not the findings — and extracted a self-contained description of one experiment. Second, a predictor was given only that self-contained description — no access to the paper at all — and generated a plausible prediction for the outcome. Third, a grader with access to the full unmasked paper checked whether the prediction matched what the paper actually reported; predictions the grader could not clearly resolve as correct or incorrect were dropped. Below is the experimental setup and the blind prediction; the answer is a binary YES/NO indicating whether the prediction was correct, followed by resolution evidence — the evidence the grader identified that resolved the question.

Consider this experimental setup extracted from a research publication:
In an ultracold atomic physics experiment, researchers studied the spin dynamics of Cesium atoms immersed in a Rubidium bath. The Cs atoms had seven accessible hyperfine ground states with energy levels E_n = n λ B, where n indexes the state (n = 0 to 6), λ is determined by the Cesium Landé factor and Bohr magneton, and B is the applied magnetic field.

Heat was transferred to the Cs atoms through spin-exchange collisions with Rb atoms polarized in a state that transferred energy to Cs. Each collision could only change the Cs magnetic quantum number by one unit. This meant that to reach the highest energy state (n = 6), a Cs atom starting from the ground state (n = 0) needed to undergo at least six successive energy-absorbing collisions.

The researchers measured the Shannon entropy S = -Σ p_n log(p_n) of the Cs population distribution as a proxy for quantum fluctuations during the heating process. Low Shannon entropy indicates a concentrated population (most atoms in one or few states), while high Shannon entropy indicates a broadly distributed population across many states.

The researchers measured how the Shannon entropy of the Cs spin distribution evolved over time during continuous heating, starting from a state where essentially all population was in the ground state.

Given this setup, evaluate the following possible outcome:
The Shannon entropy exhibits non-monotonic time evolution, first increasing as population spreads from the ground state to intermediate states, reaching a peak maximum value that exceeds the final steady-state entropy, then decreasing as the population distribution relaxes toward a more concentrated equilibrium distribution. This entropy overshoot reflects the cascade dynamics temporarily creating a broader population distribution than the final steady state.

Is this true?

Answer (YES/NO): NO